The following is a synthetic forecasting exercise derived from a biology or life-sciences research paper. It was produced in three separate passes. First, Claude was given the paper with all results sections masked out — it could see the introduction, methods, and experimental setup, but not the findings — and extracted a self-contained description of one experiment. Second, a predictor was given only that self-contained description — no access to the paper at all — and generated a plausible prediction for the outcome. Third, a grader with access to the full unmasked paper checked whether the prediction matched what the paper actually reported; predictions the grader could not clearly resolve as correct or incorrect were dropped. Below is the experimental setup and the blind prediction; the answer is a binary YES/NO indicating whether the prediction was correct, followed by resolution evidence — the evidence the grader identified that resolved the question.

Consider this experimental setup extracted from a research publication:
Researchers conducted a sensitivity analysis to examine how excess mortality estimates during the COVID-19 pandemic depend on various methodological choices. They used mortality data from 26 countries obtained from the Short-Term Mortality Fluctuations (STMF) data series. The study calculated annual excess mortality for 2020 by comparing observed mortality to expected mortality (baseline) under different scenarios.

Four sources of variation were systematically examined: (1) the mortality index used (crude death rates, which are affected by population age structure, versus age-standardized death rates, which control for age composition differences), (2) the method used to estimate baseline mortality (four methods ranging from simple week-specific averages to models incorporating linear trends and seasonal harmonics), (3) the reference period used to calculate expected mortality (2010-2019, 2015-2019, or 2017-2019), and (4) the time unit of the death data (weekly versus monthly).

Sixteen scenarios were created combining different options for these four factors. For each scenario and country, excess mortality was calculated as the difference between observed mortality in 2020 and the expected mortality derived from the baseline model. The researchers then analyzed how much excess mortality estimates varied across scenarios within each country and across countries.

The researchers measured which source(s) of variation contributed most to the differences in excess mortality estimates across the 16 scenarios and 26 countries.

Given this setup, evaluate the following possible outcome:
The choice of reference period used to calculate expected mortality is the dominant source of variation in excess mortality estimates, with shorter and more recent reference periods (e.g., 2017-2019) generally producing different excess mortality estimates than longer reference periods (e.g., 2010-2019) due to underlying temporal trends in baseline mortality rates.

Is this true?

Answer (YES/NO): NO